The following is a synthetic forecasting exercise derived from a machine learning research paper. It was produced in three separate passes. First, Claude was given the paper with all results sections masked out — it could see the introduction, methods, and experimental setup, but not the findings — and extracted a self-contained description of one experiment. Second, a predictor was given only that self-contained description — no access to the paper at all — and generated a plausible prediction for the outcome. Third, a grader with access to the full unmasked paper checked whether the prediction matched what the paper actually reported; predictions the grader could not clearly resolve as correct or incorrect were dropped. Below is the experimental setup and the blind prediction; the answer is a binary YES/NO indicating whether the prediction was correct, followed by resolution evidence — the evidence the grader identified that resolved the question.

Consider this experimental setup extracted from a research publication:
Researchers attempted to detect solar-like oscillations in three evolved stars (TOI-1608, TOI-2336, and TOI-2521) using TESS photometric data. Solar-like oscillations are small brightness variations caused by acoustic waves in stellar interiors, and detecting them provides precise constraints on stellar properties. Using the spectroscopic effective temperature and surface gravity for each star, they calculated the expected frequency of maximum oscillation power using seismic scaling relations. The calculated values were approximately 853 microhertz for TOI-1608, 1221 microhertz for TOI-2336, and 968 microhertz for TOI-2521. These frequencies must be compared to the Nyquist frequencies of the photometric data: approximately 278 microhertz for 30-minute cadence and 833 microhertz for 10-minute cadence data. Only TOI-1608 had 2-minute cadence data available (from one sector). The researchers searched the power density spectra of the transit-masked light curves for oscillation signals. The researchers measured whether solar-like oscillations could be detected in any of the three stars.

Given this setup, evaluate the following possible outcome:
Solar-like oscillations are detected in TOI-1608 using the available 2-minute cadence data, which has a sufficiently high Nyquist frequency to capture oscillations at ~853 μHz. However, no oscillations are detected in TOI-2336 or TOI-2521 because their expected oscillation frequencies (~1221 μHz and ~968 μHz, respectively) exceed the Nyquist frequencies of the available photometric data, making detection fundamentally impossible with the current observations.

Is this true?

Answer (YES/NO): NO